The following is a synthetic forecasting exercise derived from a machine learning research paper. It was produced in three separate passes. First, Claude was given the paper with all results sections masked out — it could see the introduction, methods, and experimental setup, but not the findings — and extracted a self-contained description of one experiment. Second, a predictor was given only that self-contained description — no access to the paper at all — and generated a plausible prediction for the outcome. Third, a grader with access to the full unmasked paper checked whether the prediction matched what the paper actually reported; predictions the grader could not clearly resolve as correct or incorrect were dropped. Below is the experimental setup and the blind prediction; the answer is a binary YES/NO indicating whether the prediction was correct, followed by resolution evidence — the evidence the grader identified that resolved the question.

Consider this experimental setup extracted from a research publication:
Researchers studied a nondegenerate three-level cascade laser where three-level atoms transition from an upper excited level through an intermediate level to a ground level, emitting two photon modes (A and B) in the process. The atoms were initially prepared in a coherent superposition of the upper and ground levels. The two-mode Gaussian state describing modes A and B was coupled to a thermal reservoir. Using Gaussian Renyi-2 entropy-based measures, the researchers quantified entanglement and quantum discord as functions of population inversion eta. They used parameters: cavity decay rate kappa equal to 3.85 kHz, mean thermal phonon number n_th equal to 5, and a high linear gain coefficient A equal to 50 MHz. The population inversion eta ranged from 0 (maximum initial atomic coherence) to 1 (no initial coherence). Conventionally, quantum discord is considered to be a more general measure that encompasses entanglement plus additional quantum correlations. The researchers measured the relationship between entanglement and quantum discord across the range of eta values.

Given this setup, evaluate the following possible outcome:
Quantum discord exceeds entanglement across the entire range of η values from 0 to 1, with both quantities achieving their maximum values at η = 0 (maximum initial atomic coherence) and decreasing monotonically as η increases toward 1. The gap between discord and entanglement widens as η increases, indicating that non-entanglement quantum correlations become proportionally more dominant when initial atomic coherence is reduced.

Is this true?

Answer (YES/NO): NO